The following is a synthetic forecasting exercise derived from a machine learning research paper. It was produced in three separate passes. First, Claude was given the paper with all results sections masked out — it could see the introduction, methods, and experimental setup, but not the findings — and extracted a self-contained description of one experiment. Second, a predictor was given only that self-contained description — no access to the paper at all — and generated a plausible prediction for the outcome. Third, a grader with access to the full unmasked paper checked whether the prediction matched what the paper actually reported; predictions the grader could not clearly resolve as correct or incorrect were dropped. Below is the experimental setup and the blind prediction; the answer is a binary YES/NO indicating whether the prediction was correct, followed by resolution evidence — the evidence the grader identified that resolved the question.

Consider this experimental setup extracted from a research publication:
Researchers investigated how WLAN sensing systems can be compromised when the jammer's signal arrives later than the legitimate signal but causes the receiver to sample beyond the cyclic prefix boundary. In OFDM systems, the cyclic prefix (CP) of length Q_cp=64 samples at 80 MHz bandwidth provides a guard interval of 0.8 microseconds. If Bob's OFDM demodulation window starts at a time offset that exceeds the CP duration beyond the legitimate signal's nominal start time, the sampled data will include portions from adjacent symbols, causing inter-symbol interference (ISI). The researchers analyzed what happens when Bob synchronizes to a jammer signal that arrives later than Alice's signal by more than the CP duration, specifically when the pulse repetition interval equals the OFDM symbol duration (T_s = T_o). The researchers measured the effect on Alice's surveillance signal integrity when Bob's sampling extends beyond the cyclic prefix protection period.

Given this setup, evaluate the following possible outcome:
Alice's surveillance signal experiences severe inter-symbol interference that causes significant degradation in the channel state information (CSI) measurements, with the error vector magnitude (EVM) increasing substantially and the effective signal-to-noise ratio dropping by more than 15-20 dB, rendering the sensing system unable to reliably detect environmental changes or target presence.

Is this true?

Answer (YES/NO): NO